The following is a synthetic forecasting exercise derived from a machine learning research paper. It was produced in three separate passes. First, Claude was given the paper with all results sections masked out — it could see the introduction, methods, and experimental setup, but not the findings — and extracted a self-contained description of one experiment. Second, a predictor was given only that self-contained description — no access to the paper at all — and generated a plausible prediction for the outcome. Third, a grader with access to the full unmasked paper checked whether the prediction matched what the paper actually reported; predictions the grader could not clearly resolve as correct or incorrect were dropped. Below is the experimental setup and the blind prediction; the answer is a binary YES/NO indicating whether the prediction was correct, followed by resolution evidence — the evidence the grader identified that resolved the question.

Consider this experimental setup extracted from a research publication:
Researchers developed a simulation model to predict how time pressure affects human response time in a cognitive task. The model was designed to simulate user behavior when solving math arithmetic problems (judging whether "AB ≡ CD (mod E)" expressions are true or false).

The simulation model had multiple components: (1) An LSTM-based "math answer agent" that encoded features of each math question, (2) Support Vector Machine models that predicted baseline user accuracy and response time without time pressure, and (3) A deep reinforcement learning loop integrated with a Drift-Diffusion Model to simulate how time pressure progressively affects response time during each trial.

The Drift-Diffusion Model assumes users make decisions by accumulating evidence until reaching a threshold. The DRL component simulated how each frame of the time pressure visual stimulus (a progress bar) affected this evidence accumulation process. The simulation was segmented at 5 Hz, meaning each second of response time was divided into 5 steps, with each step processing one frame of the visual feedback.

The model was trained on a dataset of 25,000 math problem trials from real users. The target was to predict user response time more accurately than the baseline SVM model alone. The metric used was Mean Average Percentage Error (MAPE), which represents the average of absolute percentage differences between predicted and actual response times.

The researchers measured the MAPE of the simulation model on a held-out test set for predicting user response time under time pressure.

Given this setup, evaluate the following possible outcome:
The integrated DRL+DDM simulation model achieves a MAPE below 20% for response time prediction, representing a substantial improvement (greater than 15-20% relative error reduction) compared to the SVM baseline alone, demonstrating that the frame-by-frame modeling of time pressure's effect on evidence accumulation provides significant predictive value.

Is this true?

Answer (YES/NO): NO